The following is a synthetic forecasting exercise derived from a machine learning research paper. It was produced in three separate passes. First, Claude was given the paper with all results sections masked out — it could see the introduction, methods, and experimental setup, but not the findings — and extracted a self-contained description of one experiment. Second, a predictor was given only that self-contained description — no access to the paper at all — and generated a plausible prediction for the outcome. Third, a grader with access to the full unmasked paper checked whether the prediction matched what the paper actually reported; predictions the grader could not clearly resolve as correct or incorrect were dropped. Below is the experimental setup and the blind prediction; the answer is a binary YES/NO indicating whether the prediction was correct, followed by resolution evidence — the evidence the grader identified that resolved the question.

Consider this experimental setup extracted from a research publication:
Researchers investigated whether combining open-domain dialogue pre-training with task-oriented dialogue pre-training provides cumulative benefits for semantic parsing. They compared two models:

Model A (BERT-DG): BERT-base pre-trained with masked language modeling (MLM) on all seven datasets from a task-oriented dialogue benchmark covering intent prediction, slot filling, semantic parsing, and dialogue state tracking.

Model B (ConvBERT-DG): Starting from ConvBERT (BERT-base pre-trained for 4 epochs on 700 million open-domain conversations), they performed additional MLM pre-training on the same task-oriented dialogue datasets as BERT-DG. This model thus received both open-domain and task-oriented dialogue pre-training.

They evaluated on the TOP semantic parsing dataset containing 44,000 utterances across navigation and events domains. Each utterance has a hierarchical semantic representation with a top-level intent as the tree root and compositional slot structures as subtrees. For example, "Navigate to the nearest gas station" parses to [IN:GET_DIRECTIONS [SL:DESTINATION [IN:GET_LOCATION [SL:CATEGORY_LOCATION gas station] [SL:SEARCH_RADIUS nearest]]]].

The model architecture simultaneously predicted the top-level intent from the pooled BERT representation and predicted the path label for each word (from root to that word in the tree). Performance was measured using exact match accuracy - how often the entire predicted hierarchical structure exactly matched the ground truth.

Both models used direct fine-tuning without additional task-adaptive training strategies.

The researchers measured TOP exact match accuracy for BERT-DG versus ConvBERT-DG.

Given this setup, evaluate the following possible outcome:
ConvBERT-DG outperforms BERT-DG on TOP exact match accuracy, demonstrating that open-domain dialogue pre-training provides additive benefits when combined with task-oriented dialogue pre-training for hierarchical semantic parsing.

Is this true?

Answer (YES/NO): NO